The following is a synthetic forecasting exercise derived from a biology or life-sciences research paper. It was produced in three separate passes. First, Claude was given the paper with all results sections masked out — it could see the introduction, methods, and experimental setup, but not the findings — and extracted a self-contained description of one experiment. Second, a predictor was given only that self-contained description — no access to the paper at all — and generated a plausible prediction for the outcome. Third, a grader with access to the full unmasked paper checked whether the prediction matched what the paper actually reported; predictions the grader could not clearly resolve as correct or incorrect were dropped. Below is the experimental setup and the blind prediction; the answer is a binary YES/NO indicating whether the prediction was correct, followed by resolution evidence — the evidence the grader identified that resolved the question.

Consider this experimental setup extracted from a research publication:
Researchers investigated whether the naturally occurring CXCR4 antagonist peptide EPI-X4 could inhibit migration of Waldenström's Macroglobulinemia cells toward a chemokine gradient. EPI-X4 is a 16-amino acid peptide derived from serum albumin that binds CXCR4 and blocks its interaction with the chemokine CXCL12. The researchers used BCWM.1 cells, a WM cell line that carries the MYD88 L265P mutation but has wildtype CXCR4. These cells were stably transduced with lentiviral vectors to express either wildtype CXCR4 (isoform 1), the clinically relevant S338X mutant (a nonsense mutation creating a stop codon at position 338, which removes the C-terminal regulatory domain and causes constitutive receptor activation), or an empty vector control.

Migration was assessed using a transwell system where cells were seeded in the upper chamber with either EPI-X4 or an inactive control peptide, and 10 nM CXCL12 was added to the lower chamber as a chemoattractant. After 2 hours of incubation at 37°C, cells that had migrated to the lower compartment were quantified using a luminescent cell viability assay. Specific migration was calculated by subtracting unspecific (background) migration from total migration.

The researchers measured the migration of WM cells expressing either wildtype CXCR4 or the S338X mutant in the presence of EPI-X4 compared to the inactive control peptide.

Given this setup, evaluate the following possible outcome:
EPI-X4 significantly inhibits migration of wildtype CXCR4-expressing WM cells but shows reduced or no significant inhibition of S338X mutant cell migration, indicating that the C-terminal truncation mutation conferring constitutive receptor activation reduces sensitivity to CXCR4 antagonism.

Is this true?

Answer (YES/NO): YES